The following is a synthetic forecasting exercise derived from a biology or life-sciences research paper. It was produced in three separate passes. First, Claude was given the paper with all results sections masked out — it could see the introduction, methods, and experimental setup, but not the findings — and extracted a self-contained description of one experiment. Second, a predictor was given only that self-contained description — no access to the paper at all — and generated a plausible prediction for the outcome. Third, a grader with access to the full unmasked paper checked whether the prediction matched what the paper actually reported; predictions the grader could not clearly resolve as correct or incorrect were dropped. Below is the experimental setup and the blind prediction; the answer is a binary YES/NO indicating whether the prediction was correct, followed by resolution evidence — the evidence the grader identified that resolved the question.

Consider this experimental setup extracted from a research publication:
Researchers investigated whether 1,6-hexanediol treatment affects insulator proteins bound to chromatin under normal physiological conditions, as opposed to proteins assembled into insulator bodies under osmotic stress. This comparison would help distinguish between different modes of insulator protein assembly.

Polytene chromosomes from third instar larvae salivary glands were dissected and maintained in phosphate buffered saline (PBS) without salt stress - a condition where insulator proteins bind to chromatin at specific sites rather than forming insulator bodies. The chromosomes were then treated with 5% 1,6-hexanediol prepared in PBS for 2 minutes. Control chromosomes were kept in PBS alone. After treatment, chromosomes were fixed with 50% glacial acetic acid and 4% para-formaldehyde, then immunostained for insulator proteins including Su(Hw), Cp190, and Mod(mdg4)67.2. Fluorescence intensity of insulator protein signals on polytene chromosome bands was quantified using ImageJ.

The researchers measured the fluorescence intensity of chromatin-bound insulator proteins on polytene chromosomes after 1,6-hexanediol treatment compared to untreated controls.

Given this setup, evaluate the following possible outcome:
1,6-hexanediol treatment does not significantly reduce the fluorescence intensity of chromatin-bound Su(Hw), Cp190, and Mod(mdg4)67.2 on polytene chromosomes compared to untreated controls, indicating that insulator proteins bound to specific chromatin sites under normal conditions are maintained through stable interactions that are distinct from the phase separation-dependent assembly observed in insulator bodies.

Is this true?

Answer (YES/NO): NO